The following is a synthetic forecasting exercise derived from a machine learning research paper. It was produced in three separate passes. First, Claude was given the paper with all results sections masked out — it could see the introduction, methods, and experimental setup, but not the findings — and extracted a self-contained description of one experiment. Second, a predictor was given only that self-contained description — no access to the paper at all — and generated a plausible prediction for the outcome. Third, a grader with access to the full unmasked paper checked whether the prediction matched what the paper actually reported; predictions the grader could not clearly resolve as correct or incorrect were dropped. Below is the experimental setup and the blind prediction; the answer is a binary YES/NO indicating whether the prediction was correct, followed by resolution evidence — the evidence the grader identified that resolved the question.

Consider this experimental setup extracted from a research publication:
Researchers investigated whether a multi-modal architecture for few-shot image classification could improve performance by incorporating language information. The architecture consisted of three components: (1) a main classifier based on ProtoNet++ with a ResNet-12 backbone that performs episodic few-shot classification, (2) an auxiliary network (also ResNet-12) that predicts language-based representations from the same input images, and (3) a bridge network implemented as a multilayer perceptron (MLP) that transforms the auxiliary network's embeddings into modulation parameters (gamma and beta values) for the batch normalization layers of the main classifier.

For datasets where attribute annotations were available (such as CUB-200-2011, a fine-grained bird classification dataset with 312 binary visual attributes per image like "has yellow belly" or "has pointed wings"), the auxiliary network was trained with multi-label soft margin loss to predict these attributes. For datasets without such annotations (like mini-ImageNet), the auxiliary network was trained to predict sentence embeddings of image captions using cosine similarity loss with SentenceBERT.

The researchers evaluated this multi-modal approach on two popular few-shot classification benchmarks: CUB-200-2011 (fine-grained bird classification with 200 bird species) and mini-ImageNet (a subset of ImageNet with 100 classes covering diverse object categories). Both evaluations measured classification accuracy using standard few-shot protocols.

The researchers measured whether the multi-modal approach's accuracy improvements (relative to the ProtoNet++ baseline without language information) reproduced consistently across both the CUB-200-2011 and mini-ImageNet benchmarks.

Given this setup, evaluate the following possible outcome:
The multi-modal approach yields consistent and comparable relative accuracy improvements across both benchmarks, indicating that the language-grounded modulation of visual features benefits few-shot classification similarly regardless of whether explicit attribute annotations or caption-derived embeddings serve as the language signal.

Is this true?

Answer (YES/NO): NO